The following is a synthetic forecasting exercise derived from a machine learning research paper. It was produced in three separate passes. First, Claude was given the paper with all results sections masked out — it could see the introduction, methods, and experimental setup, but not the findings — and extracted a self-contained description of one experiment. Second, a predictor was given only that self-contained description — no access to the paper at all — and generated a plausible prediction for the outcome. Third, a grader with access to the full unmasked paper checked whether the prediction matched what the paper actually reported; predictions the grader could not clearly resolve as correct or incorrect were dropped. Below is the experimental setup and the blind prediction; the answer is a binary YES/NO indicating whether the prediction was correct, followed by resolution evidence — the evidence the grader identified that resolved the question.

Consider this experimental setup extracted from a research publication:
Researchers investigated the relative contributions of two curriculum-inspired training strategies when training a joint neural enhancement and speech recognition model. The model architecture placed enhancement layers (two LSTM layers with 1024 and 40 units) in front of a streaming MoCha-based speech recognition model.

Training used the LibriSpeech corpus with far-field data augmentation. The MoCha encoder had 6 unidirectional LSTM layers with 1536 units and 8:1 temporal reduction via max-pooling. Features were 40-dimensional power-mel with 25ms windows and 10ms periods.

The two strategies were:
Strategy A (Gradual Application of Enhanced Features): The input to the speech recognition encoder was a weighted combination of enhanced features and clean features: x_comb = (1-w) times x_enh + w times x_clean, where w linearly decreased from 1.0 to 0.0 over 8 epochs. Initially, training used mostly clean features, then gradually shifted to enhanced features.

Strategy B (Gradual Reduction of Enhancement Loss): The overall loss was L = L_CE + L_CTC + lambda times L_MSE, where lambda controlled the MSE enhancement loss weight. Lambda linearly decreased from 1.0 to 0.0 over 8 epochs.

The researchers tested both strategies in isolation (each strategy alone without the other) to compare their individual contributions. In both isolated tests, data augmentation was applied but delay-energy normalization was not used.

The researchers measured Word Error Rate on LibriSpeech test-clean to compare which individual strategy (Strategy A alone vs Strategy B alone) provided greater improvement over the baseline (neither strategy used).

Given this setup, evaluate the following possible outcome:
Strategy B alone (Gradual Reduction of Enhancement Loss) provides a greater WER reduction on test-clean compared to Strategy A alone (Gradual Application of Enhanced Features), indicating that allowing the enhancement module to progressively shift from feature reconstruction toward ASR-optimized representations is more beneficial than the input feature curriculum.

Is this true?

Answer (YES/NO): YES